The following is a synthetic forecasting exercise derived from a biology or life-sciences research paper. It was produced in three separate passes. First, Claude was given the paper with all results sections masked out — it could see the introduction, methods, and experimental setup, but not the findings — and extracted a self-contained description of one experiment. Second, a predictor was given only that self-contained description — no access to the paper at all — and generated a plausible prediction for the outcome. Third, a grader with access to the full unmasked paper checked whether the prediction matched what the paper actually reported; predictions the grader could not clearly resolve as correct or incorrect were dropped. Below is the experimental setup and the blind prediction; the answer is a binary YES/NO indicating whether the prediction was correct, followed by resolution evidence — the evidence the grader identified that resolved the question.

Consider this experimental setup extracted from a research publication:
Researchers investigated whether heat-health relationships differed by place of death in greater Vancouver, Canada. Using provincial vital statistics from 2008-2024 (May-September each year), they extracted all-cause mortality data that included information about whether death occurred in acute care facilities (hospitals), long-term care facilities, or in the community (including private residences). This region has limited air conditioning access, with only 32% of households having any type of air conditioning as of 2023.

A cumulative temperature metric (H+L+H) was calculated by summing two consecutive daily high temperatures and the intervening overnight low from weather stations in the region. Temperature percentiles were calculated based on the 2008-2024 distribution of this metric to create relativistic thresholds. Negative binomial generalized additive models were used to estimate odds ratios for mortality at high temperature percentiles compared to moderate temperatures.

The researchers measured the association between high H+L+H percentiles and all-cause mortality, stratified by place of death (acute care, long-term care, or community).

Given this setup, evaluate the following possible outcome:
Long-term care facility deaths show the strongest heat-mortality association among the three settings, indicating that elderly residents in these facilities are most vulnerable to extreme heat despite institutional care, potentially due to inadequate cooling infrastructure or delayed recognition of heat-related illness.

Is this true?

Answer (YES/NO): NO